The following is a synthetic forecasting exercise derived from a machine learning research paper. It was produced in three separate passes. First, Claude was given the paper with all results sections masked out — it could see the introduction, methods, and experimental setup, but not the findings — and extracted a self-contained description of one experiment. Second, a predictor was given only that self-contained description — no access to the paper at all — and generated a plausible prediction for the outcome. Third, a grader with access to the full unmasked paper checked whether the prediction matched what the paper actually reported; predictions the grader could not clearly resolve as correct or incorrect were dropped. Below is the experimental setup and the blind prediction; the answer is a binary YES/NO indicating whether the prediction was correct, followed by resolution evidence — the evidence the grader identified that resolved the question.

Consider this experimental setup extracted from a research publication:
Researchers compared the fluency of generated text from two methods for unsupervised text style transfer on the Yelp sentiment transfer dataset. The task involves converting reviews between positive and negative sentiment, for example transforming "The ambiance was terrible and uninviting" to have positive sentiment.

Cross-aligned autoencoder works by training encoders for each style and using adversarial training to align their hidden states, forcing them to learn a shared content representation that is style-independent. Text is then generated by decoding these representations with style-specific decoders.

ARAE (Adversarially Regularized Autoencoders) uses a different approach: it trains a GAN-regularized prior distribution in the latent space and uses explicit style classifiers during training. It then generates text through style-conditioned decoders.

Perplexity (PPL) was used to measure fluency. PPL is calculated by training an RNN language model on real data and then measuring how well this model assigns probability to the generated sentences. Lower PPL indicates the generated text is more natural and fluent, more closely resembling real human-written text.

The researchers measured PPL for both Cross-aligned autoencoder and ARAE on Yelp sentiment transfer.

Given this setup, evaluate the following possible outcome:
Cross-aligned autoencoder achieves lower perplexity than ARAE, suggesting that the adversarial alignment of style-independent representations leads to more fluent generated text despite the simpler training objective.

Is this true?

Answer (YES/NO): NO